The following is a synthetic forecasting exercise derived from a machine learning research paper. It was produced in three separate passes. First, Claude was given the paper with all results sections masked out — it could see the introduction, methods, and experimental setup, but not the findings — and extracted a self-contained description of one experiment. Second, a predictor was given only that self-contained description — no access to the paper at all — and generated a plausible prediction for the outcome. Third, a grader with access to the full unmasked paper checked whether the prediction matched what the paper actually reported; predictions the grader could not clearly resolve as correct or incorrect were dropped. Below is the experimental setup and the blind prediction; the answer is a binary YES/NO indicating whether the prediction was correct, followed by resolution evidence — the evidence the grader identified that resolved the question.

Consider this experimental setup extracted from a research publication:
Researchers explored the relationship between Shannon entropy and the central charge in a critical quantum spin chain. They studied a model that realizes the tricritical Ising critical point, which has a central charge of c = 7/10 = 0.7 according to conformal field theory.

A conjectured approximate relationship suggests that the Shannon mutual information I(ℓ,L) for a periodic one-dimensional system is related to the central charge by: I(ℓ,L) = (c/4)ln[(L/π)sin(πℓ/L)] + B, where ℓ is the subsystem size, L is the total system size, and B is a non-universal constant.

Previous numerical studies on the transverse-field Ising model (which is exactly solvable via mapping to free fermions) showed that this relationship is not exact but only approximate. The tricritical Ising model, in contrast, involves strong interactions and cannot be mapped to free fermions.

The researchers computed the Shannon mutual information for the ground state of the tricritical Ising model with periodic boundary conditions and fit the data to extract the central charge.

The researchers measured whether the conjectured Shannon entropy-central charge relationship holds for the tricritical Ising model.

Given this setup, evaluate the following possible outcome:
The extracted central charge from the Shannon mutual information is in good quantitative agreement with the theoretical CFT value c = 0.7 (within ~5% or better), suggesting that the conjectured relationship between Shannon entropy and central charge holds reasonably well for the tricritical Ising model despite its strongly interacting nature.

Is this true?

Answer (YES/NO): YES